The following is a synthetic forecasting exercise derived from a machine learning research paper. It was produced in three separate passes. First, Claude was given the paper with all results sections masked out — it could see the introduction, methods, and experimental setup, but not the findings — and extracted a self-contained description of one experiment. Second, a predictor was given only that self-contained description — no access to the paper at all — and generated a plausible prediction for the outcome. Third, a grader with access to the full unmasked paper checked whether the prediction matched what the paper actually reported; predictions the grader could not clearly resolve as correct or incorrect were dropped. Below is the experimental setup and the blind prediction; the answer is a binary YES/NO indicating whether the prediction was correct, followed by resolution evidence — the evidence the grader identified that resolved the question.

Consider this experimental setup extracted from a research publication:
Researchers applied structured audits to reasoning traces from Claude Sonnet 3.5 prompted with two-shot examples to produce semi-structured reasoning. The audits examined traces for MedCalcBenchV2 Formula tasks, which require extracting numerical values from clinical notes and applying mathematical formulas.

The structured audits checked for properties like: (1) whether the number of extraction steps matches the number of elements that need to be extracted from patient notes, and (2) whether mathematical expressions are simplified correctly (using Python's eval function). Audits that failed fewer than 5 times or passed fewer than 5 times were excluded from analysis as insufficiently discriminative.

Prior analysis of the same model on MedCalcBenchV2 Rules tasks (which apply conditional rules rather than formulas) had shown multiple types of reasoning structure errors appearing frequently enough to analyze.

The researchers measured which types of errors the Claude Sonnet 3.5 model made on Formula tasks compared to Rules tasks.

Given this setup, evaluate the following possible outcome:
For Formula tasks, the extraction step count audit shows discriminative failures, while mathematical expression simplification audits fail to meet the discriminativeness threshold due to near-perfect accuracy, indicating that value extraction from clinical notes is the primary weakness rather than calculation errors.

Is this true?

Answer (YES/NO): NO